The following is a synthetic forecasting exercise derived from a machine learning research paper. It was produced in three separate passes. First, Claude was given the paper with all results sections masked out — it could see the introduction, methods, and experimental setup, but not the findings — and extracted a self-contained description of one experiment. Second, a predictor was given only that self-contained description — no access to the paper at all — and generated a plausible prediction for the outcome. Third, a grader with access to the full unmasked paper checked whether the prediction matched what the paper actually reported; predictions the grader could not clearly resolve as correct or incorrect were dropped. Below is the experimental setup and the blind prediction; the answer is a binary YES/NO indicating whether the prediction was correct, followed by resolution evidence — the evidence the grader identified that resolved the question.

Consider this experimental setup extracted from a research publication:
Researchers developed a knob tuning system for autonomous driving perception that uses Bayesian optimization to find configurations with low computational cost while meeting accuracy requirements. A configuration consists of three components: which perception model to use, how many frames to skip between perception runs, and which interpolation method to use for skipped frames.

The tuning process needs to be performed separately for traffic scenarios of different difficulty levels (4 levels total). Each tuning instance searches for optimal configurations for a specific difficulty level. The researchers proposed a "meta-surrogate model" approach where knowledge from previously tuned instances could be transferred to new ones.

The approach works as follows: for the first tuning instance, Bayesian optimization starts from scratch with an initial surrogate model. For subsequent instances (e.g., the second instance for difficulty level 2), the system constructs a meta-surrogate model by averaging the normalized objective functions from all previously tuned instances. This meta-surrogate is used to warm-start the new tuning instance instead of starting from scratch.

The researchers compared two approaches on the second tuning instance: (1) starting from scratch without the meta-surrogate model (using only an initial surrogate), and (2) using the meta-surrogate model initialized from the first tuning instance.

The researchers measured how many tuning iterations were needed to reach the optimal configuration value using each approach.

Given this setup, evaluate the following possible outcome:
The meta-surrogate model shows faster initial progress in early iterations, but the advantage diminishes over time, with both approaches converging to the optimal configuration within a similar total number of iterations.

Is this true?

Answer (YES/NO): NO